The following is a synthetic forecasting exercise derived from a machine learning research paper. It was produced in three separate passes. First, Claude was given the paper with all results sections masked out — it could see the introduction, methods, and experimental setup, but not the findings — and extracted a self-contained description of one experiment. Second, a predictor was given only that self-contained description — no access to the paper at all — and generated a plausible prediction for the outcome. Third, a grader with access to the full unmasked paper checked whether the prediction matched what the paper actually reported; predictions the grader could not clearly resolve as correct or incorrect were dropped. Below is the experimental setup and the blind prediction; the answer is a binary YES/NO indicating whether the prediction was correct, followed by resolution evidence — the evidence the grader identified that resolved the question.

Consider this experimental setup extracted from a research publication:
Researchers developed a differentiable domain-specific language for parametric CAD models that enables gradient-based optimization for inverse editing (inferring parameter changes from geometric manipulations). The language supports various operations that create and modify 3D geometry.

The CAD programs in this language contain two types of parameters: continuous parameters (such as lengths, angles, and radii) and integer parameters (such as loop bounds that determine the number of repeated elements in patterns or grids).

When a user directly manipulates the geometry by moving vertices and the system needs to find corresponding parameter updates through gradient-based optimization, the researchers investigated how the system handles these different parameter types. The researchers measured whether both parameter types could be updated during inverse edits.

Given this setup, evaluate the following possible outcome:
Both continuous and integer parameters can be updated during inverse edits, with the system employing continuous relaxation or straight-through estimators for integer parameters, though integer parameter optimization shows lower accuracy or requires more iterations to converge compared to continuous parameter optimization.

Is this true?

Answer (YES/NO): NO